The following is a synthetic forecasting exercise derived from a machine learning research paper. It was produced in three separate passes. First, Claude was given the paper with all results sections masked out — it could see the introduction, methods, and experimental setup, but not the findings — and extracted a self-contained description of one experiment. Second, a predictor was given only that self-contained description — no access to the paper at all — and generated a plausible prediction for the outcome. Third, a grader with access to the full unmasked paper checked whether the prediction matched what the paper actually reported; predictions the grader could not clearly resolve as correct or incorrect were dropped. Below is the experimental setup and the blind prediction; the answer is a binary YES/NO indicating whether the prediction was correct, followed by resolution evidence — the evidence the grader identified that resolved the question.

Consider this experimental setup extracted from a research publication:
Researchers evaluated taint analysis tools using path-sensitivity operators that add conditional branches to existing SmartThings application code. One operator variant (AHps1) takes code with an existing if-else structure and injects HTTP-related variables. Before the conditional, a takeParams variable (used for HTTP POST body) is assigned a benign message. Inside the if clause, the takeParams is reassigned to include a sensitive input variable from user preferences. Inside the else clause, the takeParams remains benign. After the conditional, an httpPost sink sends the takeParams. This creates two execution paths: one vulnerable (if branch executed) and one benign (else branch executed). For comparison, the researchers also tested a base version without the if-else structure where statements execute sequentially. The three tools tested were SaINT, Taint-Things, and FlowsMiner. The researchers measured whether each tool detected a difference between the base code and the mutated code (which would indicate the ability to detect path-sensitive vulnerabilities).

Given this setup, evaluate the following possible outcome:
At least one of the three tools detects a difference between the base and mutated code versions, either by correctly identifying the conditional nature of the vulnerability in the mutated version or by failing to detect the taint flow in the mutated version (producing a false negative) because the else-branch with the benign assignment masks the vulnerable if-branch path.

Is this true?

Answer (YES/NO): YES